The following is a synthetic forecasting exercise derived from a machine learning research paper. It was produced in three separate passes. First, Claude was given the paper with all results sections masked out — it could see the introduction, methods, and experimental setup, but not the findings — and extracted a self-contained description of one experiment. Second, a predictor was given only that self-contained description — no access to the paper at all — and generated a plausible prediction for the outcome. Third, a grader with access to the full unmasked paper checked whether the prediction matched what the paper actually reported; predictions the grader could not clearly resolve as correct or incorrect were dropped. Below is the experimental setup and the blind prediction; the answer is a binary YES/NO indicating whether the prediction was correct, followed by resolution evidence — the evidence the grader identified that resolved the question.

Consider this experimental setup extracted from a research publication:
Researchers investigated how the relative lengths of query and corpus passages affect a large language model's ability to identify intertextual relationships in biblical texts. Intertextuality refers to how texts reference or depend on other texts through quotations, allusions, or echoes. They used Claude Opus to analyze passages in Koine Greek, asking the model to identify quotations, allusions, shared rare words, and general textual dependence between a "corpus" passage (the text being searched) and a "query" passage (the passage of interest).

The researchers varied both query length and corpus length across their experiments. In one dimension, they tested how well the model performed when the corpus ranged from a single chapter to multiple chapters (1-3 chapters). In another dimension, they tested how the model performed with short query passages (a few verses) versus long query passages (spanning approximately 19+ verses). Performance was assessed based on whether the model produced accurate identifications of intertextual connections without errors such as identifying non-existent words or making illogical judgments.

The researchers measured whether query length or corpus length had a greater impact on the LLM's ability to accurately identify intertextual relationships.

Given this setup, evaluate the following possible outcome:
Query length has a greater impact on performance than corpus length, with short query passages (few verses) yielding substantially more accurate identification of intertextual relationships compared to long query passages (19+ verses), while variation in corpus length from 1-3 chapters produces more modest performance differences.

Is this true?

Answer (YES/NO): YES